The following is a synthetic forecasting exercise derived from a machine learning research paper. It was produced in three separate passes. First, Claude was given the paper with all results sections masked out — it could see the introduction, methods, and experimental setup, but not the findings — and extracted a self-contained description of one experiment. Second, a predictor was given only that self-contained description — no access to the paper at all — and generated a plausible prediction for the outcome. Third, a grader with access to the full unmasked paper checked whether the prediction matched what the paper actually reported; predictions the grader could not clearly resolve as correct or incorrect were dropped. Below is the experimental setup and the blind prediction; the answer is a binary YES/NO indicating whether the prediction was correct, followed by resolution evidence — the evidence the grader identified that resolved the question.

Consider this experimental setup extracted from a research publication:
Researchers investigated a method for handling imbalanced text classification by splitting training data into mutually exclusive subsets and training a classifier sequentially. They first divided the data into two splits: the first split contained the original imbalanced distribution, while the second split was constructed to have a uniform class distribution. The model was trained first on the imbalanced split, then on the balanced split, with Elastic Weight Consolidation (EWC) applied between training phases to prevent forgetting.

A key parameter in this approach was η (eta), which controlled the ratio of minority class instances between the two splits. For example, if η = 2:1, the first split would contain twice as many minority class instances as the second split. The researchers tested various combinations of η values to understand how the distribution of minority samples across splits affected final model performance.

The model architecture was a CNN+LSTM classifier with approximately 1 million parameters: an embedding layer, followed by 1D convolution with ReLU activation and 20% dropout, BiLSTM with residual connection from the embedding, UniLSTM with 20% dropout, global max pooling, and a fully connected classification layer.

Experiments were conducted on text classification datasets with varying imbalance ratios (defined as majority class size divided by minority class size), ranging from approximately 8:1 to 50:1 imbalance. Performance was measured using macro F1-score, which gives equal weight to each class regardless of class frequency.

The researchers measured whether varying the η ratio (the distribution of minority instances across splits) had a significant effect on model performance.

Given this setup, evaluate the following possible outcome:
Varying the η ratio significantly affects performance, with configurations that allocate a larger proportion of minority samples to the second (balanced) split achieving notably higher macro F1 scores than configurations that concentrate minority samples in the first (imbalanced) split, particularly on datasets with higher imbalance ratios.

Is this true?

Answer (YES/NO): NO